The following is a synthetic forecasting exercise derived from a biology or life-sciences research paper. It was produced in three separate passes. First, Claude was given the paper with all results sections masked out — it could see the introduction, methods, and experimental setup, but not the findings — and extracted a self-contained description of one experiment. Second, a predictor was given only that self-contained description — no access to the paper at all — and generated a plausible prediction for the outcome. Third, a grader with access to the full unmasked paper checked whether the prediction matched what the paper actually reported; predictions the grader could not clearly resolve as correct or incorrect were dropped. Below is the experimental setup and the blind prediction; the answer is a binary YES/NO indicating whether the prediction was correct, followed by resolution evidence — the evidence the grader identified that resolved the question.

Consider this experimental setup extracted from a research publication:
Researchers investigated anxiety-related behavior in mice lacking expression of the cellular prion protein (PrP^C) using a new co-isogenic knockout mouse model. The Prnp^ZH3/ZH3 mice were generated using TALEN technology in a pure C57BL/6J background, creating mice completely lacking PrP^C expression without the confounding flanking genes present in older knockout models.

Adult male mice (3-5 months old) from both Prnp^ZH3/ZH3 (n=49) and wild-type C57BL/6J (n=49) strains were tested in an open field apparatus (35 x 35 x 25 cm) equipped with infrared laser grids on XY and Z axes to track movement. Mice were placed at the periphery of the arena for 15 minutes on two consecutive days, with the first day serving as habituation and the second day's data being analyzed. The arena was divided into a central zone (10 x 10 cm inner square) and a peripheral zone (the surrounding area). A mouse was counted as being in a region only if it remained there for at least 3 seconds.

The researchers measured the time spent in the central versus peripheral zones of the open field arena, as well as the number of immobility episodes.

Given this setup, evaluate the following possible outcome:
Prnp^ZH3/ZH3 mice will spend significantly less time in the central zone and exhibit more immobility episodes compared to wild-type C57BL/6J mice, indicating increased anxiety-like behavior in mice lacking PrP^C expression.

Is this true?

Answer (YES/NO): NO